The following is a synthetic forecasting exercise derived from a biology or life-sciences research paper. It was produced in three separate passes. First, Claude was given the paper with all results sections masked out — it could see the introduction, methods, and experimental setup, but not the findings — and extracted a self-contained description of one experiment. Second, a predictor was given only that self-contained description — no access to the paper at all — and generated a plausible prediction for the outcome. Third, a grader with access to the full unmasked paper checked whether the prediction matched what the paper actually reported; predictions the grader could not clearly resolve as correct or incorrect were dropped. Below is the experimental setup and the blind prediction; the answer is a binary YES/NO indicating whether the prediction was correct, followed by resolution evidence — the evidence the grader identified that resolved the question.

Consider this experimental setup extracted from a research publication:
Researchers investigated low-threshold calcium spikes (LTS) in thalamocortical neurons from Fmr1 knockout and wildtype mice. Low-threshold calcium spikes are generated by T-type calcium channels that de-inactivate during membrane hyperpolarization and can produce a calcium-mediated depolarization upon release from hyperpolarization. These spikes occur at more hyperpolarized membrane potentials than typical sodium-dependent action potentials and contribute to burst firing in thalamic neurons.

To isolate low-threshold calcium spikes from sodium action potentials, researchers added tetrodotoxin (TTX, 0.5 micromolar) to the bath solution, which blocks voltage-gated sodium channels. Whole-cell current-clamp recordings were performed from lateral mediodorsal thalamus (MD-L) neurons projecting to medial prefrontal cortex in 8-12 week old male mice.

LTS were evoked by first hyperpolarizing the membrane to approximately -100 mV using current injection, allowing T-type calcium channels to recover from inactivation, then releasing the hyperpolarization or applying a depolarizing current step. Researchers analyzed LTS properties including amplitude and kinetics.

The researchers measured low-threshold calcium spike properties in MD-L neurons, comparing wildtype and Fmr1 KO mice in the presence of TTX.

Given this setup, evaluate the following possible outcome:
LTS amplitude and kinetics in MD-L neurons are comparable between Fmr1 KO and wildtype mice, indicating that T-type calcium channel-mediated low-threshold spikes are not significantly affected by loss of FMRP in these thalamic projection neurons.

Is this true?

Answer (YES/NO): YES